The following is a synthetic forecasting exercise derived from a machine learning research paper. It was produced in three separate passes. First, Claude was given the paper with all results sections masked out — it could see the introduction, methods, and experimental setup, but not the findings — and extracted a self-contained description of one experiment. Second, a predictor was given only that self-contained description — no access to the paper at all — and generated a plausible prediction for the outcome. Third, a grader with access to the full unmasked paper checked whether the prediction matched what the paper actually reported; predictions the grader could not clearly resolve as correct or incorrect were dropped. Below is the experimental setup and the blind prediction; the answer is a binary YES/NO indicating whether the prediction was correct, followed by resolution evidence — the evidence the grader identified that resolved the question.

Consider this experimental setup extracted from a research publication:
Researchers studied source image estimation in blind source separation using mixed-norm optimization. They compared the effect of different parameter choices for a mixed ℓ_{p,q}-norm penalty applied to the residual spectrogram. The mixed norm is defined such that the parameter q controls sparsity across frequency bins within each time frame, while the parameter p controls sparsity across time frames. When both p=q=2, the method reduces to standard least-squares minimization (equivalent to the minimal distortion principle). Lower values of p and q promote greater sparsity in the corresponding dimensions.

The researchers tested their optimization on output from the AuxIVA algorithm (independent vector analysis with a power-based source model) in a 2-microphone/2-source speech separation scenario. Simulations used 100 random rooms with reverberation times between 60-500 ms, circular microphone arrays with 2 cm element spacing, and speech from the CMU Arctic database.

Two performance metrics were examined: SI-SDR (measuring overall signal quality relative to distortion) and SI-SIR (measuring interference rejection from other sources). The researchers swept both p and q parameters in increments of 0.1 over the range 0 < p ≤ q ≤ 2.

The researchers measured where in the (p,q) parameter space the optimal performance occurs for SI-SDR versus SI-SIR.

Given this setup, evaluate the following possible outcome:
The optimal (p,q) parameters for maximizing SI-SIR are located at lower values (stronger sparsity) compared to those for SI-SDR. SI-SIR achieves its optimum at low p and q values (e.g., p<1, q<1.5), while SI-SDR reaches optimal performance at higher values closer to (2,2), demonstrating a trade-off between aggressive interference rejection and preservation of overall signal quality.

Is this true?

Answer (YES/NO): YES